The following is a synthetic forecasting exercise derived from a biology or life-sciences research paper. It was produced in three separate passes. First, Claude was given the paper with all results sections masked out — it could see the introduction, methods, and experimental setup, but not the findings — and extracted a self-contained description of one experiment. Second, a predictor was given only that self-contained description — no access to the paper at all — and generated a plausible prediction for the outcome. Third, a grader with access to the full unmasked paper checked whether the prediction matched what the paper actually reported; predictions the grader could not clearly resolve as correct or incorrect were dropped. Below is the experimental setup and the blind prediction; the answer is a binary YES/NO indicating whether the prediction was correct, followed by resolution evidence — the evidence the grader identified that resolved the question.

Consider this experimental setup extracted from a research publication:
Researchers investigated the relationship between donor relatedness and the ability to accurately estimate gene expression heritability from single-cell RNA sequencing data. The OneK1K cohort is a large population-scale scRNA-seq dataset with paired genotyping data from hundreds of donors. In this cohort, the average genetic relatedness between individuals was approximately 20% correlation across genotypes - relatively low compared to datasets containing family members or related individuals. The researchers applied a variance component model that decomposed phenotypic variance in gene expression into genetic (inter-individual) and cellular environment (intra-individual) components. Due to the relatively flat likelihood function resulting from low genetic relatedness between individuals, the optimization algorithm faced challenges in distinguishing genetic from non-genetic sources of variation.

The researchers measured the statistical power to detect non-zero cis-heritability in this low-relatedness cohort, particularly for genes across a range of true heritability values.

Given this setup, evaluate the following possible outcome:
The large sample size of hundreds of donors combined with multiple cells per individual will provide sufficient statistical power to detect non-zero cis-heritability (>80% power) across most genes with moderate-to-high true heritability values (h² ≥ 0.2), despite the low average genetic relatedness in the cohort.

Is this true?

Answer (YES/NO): NO